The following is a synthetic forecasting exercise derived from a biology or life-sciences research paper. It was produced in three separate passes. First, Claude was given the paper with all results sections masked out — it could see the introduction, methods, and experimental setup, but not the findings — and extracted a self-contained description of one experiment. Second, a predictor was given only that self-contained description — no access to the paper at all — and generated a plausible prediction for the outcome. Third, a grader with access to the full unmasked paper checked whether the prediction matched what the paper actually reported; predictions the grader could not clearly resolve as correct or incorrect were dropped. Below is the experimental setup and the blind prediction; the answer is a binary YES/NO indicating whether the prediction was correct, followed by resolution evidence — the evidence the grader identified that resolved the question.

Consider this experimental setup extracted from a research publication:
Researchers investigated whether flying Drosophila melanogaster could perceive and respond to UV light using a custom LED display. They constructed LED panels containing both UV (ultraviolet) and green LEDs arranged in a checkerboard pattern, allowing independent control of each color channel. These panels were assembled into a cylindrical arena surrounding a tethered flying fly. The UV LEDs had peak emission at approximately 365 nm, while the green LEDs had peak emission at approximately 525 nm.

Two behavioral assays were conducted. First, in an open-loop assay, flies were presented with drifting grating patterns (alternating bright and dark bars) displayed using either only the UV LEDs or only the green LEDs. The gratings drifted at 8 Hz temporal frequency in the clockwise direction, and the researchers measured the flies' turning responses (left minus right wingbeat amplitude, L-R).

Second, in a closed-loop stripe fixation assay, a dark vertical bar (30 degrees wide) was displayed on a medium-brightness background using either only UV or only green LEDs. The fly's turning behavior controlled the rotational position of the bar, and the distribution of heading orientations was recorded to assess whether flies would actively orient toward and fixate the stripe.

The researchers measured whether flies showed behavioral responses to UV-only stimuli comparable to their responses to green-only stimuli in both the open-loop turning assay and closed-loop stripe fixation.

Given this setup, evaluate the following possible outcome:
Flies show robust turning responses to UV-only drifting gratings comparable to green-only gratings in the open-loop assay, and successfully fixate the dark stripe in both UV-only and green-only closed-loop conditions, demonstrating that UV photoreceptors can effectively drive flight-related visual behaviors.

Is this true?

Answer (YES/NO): YES